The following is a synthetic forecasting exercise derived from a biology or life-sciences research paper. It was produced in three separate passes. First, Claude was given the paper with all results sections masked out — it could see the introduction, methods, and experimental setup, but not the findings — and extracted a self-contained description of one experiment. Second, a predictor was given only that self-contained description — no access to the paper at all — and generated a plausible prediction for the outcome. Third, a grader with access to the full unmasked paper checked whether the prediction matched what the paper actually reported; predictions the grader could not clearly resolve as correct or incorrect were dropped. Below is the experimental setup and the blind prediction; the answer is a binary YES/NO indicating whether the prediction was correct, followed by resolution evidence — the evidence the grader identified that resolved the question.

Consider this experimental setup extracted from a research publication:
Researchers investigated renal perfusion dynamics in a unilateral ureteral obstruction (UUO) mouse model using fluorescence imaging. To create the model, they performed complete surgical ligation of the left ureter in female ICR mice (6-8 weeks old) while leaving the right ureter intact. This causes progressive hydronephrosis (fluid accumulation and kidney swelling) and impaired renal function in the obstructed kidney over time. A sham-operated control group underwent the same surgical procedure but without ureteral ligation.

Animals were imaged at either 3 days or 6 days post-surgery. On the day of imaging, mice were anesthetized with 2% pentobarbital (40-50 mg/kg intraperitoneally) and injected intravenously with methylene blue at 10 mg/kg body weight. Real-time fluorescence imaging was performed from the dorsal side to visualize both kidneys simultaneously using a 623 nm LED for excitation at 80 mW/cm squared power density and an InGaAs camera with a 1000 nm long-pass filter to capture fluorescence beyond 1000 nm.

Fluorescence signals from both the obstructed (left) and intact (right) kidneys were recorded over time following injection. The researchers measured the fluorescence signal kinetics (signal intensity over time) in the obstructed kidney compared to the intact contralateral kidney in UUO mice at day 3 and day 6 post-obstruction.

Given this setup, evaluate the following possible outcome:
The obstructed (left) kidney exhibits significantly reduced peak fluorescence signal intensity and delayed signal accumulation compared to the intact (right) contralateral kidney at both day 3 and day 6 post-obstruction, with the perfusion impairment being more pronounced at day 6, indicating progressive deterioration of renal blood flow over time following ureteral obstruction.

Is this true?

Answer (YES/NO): YES